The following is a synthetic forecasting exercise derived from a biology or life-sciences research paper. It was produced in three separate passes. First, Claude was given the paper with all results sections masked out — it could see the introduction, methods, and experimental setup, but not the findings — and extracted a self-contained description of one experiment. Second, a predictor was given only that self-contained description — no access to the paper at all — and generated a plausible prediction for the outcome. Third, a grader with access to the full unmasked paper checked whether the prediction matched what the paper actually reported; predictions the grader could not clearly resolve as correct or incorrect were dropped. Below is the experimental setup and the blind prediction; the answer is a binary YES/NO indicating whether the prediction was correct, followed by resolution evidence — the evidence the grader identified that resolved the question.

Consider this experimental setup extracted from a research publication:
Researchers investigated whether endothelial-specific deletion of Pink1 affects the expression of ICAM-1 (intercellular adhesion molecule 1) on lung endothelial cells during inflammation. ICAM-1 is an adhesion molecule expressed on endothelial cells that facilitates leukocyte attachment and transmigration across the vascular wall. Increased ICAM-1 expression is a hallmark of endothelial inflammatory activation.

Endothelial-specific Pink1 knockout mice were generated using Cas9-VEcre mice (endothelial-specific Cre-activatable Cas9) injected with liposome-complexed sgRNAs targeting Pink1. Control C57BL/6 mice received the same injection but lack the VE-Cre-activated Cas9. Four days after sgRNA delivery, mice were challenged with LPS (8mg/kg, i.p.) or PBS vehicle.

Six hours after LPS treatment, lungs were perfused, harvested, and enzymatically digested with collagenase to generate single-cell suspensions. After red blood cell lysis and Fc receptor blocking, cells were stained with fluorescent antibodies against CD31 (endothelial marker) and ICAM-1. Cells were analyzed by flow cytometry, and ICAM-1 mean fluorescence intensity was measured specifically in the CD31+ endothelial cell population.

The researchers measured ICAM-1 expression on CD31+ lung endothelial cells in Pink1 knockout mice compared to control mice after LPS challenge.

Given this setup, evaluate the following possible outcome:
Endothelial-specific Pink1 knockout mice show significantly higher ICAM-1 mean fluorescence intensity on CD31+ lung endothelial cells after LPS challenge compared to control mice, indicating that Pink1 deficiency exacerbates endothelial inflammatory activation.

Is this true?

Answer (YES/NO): NO